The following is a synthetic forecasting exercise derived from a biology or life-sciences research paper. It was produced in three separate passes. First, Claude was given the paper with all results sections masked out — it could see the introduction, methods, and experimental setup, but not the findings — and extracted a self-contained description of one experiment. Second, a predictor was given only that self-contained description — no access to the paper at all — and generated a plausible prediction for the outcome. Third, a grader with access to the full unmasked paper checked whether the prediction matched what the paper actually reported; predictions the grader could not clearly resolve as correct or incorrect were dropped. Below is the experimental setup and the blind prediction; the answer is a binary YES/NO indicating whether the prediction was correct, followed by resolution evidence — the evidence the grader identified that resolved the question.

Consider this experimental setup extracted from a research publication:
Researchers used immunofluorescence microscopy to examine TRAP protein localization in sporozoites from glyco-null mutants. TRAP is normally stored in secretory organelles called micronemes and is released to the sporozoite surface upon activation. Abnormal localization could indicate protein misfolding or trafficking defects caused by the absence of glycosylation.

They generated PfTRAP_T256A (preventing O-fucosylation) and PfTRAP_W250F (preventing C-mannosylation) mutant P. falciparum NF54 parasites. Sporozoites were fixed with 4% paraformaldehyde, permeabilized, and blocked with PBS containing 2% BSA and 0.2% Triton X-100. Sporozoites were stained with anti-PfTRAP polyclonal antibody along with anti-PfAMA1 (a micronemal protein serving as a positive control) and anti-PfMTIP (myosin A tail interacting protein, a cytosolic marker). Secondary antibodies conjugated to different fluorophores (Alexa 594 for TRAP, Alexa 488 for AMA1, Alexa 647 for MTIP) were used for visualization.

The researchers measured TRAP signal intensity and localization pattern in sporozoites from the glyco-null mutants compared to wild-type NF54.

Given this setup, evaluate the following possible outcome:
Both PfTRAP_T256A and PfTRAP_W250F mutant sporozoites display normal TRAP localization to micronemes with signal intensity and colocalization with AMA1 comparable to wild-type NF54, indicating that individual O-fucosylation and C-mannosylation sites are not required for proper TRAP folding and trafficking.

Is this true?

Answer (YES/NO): NO